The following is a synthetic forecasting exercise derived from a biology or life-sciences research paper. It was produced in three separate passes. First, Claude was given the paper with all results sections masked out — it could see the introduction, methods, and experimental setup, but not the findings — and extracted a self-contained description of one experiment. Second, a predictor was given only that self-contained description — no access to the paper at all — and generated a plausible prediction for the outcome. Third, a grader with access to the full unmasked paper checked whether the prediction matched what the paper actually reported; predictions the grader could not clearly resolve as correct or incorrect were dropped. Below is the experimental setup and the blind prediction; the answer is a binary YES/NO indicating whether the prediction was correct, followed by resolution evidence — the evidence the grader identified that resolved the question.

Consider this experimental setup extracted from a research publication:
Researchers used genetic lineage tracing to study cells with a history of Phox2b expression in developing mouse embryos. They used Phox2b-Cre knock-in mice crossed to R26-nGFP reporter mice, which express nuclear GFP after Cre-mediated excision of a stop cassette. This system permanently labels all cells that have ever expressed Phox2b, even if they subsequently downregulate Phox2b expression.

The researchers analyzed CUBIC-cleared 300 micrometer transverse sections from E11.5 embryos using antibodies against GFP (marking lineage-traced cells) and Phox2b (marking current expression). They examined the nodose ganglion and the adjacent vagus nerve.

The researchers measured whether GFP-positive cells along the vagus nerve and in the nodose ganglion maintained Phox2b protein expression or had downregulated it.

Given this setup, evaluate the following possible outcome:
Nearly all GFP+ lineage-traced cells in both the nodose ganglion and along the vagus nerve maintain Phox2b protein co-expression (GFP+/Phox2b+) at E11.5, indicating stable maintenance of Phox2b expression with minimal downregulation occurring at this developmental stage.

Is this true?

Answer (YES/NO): NO